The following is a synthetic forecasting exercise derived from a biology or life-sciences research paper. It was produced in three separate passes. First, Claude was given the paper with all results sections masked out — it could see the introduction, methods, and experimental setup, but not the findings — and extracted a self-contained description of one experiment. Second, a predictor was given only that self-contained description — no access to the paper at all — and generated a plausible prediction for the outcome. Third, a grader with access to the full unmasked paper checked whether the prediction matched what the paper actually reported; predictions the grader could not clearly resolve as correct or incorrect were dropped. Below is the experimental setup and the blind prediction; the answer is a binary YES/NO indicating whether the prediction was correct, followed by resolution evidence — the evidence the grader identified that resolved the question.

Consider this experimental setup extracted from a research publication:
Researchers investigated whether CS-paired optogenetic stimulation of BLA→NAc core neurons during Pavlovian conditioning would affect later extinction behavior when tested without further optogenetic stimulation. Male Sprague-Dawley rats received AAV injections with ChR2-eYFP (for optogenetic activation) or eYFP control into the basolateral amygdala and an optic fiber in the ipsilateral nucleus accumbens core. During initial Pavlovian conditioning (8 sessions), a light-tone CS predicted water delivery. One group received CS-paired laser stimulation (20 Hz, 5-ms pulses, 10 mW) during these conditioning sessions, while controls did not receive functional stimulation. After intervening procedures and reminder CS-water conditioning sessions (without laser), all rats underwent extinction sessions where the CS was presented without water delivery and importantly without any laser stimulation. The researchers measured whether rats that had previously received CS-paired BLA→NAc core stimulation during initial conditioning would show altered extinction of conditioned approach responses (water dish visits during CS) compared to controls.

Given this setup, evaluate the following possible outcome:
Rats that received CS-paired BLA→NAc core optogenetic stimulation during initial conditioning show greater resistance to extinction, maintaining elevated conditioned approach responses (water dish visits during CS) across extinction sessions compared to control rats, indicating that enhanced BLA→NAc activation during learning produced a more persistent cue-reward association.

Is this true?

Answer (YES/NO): NO